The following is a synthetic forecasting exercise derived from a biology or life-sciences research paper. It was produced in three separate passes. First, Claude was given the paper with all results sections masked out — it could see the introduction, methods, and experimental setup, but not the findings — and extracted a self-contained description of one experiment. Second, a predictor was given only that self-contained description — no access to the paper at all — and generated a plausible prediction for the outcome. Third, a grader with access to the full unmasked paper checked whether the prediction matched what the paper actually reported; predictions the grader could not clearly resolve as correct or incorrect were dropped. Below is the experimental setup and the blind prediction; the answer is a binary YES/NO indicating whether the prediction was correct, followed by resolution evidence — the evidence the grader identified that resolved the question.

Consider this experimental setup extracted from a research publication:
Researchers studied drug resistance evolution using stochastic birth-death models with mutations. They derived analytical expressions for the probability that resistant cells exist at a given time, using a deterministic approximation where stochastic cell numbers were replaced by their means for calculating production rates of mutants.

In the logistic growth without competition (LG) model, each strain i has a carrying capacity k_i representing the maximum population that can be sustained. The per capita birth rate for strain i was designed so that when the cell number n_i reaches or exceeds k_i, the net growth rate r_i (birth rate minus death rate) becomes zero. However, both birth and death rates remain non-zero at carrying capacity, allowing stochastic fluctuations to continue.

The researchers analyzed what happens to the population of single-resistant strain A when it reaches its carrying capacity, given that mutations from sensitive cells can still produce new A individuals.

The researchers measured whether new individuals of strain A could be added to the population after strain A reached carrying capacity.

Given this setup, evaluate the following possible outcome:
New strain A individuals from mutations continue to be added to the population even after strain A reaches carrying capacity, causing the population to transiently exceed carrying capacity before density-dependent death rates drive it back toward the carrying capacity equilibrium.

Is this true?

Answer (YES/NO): NO